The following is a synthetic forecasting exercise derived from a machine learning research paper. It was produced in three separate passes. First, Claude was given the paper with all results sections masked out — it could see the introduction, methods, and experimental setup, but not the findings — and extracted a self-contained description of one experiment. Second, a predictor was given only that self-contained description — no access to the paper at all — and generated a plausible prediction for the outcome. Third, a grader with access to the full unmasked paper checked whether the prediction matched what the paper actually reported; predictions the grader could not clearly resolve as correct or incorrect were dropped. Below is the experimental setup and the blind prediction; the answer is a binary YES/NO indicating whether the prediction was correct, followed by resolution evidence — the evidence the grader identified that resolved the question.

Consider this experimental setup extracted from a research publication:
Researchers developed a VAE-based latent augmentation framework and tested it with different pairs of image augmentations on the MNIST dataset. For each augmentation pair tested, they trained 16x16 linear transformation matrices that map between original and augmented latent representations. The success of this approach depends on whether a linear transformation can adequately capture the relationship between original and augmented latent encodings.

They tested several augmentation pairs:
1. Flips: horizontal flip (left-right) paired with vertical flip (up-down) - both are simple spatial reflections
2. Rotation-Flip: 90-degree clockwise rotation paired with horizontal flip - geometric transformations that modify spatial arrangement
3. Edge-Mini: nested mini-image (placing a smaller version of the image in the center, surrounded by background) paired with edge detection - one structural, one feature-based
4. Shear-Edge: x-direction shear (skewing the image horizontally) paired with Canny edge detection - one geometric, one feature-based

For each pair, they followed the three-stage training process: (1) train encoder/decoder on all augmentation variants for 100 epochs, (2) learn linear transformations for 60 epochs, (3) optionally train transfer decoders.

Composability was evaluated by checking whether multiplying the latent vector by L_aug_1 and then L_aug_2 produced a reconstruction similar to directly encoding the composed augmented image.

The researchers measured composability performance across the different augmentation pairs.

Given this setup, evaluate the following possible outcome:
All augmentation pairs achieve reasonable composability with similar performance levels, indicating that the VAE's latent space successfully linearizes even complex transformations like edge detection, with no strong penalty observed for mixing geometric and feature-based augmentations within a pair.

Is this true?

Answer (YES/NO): NO